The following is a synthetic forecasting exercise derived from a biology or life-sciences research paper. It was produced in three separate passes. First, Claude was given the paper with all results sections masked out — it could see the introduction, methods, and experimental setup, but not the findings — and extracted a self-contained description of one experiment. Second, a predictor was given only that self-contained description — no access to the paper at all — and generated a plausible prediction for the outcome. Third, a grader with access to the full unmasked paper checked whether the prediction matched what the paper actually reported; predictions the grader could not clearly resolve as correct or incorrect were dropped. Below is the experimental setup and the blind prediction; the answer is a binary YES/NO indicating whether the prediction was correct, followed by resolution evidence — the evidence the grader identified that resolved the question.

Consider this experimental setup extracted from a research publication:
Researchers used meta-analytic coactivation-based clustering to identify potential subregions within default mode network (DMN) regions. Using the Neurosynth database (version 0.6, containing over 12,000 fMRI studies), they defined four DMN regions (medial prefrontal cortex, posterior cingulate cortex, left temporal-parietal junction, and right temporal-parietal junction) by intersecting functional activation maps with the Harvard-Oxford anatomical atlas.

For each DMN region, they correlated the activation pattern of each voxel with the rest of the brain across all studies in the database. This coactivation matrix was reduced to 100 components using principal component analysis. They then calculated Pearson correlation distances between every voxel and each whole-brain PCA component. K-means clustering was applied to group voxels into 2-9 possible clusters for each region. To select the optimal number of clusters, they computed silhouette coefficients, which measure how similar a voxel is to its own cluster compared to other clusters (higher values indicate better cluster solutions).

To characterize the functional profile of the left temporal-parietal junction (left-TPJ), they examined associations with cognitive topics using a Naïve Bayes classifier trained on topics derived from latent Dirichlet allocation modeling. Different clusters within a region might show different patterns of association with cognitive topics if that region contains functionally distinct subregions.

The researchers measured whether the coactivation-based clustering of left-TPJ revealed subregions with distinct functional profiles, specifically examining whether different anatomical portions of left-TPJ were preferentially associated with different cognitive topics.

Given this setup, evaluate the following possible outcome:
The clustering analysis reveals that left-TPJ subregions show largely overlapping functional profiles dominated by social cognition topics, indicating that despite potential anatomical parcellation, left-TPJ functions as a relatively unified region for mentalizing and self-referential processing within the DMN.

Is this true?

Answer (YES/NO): NO